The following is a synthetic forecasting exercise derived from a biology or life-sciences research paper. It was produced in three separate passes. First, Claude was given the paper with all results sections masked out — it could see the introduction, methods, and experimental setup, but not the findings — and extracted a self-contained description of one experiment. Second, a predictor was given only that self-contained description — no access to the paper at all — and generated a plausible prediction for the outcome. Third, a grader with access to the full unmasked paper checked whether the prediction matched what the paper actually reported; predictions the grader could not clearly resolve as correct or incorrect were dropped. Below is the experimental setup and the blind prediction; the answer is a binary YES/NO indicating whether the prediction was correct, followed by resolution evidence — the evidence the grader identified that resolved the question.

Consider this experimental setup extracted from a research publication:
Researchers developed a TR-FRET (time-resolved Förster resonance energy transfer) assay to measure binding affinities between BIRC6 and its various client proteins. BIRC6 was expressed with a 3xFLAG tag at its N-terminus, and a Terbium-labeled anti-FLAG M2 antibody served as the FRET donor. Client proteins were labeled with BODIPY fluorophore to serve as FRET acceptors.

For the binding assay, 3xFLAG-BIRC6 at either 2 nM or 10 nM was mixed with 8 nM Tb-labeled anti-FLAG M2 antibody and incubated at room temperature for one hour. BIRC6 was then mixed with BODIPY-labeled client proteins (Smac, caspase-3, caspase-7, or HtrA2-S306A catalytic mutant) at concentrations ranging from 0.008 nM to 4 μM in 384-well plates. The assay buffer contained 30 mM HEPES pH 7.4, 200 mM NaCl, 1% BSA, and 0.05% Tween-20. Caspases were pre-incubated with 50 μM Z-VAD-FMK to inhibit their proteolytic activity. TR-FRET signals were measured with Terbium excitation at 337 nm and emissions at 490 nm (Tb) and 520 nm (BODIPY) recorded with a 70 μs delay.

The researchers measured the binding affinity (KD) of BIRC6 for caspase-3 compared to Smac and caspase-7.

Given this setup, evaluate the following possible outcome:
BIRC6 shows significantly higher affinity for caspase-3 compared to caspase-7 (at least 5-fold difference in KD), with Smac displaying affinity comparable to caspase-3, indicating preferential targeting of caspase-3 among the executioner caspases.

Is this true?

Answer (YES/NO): NO